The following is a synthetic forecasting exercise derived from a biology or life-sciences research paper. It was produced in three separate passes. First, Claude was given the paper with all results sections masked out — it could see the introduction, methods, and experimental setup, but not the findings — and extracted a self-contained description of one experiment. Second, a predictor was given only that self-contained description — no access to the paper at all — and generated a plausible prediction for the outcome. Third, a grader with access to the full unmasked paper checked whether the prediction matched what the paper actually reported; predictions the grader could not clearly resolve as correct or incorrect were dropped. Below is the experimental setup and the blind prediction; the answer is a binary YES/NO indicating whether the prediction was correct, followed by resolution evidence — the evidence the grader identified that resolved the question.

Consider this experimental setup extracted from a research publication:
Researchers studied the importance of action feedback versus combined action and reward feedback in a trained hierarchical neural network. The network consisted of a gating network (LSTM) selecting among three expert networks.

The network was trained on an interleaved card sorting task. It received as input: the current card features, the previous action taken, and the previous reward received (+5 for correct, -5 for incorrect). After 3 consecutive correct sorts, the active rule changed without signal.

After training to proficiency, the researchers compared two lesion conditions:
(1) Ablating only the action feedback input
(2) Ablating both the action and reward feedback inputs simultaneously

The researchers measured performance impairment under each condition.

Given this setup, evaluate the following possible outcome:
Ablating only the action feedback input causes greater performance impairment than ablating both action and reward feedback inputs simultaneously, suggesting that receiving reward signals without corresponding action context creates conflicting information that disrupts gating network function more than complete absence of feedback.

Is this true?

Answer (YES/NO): NO